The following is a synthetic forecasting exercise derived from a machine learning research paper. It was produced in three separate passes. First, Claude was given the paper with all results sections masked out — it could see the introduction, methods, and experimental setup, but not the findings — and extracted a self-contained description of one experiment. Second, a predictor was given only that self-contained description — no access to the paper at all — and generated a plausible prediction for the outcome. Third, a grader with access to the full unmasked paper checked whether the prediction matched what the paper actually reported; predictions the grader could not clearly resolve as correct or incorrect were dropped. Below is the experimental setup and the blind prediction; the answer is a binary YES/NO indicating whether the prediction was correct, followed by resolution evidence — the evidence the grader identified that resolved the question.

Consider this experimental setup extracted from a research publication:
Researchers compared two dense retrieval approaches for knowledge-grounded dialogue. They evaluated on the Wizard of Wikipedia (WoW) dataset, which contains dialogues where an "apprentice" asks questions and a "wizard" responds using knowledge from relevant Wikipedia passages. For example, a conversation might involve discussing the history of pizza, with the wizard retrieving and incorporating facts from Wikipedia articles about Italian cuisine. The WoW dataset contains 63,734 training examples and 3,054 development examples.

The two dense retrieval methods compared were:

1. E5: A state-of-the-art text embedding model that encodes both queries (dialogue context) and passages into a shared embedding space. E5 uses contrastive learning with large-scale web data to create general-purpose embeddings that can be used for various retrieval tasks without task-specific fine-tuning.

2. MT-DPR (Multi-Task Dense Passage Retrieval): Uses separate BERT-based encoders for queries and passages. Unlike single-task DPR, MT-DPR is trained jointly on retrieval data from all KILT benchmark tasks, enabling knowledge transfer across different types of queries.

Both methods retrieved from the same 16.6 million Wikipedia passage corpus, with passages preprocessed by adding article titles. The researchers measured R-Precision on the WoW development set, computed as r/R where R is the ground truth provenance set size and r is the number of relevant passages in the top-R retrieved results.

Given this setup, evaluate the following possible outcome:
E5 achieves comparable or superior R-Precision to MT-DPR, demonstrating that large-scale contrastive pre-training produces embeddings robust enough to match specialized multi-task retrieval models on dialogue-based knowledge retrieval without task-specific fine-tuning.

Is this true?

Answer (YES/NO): YES